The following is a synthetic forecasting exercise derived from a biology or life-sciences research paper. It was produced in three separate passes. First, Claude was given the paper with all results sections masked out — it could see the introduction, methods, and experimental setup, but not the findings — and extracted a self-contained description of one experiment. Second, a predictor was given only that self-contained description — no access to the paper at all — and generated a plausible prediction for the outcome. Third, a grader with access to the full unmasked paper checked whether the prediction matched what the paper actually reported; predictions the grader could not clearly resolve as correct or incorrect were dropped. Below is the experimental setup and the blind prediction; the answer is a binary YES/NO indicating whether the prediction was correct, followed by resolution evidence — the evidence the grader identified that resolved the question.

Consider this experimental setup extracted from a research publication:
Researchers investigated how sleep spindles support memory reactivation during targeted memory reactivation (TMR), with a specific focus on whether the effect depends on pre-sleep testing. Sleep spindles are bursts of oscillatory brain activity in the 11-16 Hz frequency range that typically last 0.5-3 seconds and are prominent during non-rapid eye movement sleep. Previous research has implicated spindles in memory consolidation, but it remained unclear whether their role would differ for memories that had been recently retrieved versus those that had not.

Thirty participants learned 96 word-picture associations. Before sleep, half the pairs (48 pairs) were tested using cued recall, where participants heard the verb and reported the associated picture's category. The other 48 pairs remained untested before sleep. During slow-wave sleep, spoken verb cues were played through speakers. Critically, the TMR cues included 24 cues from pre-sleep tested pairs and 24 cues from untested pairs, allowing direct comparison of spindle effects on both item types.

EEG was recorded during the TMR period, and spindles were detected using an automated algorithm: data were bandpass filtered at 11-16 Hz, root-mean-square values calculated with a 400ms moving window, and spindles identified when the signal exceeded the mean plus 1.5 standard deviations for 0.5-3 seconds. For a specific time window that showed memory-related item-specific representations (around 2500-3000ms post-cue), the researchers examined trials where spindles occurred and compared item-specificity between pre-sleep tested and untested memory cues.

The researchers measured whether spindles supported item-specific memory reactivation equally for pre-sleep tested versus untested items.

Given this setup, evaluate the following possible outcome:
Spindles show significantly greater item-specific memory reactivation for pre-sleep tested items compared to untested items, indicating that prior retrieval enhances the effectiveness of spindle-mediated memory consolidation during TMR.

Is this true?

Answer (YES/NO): NO